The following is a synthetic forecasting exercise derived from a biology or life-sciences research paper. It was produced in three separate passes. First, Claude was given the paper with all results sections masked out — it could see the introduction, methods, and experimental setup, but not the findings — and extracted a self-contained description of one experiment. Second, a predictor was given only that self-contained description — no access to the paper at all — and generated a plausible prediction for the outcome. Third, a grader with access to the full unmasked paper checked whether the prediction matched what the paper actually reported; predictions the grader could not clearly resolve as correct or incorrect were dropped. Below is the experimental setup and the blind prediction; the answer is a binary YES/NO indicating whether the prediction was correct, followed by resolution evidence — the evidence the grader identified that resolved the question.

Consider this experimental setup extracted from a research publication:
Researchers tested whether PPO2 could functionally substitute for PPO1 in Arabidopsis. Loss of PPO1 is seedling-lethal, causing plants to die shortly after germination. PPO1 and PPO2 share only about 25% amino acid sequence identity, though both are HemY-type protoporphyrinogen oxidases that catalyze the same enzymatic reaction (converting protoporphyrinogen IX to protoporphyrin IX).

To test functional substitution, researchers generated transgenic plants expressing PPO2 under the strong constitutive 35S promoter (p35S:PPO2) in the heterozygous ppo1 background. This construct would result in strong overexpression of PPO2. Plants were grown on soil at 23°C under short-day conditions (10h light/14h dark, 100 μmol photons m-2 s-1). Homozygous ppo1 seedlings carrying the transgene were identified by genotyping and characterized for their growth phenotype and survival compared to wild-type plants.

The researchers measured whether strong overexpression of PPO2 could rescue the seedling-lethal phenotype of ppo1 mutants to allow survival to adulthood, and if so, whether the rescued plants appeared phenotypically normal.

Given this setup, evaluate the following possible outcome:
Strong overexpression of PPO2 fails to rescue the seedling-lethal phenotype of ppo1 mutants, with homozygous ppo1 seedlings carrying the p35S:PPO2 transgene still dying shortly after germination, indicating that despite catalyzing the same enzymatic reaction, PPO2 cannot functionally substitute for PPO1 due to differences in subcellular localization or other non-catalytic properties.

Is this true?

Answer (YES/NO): NO